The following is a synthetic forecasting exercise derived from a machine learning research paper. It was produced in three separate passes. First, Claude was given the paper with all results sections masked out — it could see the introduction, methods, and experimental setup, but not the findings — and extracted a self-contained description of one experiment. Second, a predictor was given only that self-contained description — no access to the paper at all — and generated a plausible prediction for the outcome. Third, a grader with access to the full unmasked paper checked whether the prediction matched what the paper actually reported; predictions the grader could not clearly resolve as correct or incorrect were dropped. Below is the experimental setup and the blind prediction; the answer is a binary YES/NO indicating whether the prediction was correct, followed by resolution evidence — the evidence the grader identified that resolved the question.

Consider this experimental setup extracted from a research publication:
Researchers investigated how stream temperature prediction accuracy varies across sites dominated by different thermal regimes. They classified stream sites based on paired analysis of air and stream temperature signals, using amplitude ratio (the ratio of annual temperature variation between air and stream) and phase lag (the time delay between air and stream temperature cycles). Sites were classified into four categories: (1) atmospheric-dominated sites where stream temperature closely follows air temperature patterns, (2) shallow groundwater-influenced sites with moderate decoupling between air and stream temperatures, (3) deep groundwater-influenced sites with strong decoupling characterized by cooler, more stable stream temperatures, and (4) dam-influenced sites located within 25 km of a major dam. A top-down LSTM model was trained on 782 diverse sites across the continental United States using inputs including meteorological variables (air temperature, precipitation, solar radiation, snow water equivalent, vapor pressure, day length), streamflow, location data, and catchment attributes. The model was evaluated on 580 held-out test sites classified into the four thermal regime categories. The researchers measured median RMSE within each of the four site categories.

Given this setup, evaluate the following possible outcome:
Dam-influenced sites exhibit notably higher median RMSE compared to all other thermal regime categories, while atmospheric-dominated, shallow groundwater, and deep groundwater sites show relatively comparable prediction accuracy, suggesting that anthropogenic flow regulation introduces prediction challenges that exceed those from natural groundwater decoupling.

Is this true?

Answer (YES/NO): NO